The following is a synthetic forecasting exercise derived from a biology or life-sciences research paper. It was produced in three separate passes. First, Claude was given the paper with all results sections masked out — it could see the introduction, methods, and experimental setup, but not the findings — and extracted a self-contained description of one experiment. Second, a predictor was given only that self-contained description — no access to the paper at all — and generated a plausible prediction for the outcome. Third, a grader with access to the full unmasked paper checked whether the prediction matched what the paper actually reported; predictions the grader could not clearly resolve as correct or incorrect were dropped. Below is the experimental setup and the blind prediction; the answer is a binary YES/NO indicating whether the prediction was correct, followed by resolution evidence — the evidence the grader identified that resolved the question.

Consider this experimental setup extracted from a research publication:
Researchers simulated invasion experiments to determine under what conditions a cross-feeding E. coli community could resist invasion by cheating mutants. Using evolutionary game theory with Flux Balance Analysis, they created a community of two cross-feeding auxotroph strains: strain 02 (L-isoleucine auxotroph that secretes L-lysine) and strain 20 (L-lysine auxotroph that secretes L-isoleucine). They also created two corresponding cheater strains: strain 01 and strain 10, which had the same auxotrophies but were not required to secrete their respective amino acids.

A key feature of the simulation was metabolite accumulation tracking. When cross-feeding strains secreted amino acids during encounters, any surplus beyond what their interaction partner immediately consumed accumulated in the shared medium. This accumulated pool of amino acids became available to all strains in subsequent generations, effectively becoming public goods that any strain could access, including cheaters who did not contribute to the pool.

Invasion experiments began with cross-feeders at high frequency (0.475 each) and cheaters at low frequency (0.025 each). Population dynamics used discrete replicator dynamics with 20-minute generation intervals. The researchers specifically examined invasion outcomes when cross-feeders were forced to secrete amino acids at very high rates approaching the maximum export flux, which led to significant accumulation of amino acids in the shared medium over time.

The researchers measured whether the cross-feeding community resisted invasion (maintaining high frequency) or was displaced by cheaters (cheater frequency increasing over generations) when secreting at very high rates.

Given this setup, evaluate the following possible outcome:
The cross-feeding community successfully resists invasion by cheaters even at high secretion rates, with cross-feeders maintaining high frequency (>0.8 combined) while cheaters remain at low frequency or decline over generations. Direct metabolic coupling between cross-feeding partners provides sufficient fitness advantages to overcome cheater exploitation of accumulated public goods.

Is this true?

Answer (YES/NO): NO